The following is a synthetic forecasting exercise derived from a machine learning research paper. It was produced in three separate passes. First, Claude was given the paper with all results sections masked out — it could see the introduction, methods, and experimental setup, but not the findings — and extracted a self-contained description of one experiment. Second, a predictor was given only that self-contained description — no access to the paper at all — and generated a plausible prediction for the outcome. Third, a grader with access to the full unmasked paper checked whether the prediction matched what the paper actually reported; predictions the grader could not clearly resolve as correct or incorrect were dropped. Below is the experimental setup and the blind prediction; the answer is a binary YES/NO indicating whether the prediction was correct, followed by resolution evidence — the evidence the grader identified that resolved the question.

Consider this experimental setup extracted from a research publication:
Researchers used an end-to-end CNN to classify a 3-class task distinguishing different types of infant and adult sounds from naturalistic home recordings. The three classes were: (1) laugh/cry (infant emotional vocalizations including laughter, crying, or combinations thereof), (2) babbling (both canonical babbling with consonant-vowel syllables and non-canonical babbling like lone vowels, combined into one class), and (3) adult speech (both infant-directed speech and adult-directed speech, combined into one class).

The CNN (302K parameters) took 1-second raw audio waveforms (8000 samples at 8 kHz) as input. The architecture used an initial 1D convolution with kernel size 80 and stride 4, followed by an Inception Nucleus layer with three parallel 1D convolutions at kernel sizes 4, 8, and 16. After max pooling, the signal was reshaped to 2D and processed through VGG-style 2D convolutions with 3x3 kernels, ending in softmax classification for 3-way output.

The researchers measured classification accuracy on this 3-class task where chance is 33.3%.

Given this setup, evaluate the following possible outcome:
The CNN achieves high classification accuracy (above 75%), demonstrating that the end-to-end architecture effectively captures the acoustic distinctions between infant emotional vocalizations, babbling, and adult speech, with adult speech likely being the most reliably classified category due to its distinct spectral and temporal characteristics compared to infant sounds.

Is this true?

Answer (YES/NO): YES